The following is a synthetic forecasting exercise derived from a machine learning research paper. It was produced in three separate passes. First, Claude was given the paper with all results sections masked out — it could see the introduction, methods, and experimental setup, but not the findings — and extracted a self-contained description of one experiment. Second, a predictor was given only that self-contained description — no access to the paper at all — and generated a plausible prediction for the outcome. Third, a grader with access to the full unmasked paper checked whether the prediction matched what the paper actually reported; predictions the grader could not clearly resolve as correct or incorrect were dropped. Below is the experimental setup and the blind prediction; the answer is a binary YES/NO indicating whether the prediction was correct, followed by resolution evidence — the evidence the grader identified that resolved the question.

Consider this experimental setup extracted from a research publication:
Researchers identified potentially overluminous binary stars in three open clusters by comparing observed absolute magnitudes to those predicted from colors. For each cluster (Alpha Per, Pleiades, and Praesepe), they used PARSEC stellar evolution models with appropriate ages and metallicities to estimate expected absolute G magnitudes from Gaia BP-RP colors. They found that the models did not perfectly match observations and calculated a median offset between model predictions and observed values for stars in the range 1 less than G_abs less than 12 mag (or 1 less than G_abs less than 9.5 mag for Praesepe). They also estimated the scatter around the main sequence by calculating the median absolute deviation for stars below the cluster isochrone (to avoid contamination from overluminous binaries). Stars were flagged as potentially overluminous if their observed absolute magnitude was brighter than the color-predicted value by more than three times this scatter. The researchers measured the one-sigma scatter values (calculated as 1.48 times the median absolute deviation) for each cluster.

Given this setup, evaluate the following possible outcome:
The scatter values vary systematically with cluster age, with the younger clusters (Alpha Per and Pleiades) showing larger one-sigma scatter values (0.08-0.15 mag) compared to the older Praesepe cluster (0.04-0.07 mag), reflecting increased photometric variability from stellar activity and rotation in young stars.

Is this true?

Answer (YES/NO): NO